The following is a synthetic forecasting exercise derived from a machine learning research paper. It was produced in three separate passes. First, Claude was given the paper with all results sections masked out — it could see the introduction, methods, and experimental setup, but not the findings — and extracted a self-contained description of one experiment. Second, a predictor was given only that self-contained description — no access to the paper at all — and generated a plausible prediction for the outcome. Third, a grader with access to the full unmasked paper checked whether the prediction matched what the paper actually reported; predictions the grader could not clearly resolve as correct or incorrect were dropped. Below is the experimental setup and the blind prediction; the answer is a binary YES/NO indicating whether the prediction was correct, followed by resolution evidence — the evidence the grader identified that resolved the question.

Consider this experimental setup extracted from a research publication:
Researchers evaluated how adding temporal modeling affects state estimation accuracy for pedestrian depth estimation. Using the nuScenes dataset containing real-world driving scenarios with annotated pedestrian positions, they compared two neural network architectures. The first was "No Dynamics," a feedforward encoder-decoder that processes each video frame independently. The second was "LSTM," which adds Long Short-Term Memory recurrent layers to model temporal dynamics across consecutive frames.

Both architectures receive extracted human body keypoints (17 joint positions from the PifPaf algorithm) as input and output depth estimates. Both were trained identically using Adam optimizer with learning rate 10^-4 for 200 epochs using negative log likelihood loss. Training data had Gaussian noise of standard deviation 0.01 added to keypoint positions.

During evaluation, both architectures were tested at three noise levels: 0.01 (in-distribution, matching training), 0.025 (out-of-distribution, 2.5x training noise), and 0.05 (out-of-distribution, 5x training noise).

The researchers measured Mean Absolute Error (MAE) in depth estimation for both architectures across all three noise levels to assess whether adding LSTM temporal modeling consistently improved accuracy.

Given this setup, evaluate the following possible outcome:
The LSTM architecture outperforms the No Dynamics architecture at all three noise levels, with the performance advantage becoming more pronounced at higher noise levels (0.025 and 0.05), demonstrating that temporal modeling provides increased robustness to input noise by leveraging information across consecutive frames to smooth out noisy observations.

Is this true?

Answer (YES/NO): NO